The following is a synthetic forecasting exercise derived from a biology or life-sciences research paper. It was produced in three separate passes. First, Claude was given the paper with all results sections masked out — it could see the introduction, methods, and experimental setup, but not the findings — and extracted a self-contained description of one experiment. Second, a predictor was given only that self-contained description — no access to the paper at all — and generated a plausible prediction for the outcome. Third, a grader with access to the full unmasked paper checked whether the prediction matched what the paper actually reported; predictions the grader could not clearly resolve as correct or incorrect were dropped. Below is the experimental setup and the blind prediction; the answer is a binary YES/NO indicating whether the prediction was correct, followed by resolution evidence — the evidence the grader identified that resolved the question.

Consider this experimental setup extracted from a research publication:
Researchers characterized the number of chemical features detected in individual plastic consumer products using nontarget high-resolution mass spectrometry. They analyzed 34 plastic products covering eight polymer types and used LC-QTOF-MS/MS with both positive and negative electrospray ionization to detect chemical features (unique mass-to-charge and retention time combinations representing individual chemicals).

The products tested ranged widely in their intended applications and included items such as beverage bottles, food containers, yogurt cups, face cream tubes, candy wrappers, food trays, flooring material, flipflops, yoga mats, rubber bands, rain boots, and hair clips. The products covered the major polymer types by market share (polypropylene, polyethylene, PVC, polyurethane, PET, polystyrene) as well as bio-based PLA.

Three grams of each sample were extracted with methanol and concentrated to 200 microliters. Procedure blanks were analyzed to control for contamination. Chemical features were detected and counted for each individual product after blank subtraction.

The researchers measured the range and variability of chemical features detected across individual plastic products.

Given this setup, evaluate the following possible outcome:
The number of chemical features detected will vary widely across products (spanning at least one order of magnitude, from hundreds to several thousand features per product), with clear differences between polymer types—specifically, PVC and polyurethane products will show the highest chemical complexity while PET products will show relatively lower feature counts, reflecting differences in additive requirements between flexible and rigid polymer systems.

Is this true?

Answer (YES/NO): NO